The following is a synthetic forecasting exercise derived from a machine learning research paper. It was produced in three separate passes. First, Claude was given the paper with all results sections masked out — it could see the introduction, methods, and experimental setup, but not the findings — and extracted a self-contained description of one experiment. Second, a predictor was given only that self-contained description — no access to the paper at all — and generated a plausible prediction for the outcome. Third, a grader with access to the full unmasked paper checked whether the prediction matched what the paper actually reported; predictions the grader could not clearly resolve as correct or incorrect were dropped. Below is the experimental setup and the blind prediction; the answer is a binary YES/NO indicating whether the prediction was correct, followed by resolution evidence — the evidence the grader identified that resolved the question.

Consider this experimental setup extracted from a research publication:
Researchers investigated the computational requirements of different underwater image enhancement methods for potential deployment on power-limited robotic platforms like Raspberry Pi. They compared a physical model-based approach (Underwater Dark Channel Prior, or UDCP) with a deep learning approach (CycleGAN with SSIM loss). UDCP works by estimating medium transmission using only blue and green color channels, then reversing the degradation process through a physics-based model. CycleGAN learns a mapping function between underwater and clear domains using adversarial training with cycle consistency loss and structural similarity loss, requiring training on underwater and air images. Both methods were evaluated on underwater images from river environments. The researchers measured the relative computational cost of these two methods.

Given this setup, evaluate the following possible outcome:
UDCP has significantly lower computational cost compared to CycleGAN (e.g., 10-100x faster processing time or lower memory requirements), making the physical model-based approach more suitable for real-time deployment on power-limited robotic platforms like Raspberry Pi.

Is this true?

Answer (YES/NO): NO